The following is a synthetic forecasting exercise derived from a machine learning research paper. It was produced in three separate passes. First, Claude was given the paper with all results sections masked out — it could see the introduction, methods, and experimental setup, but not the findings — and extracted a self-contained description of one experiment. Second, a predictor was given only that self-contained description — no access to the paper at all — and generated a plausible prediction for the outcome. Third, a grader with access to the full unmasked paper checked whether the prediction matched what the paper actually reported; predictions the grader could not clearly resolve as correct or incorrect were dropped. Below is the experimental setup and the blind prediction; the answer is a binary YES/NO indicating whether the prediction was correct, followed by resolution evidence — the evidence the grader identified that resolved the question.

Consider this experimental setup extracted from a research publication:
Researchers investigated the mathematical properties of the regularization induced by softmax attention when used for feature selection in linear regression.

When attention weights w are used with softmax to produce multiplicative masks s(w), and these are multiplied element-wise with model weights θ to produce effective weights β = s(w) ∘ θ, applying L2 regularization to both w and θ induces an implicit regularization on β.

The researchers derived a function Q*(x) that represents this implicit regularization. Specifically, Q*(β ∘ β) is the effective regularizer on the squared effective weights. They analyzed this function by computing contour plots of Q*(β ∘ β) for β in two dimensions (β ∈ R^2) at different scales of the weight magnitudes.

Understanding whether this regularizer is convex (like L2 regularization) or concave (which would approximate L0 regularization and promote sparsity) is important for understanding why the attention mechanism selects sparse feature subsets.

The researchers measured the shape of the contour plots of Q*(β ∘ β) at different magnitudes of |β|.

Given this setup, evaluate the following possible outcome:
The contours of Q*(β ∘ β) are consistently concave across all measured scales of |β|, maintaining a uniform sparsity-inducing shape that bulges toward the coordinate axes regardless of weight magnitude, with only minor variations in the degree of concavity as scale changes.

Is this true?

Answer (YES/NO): NO